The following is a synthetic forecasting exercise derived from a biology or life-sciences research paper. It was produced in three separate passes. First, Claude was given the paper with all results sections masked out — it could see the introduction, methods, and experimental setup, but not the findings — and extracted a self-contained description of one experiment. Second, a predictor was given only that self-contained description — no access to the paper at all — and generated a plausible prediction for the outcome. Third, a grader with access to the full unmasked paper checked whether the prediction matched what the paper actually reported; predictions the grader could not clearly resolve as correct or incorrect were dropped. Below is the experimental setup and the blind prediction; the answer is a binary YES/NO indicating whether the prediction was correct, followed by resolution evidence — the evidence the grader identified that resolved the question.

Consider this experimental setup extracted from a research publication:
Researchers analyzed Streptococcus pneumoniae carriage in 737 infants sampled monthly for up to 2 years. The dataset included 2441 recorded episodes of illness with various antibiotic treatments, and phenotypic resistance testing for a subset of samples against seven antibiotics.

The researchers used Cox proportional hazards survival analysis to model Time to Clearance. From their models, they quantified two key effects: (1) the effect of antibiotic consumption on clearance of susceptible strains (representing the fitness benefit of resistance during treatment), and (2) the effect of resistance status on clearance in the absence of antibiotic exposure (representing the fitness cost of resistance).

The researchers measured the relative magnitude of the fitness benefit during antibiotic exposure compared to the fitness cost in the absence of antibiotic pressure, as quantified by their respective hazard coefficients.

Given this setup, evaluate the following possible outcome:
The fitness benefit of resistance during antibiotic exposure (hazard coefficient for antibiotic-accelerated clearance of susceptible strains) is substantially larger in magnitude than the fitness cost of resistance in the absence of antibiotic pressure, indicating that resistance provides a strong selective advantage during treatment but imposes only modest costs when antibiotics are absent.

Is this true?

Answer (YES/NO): NO